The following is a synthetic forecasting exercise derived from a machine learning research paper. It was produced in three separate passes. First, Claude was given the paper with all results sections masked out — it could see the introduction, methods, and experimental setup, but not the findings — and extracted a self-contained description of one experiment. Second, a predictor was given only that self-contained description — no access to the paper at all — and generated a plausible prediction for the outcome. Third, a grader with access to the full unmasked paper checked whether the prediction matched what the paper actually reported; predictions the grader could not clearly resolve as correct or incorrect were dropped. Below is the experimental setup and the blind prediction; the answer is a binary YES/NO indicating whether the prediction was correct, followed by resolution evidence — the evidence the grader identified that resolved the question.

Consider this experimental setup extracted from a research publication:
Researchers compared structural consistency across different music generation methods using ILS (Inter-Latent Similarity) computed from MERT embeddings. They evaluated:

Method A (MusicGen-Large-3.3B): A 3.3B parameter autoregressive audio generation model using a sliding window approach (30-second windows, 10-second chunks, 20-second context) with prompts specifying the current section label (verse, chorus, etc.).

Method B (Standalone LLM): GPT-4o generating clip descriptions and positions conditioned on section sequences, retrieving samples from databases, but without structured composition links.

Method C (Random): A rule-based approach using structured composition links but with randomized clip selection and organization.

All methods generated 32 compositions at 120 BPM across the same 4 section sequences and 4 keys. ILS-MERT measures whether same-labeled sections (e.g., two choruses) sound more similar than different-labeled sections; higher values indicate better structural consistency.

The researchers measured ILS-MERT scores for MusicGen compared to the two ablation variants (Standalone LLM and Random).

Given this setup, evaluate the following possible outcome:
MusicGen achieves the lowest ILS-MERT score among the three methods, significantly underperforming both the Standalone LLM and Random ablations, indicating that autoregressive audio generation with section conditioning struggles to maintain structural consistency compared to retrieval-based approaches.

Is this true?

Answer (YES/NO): YES